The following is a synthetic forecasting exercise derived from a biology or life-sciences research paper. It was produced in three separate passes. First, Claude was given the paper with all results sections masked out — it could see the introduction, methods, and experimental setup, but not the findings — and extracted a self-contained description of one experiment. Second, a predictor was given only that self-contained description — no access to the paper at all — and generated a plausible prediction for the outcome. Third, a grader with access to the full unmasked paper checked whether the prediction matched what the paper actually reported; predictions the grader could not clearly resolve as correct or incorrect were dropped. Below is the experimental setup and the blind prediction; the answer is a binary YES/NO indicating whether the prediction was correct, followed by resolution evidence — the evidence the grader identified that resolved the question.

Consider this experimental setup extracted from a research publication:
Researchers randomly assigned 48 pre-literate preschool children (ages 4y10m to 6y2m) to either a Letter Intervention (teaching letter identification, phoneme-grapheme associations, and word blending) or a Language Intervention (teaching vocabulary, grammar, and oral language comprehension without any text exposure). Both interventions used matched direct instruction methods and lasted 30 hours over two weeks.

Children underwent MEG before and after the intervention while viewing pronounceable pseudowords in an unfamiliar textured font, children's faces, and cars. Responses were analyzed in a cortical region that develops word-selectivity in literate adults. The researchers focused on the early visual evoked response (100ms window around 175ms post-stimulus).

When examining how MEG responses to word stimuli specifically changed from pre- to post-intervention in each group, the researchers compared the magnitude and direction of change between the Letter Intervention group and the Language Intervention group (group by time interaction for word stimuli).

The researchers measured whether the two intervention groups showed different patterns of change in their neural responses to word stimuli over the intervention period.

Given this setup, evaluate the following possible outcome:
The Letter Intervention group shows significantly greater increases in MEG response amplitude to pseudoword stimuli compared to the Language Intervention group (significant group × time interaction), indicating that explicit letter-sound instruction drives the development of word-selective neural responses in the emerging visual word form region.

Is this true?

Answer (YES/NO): YES